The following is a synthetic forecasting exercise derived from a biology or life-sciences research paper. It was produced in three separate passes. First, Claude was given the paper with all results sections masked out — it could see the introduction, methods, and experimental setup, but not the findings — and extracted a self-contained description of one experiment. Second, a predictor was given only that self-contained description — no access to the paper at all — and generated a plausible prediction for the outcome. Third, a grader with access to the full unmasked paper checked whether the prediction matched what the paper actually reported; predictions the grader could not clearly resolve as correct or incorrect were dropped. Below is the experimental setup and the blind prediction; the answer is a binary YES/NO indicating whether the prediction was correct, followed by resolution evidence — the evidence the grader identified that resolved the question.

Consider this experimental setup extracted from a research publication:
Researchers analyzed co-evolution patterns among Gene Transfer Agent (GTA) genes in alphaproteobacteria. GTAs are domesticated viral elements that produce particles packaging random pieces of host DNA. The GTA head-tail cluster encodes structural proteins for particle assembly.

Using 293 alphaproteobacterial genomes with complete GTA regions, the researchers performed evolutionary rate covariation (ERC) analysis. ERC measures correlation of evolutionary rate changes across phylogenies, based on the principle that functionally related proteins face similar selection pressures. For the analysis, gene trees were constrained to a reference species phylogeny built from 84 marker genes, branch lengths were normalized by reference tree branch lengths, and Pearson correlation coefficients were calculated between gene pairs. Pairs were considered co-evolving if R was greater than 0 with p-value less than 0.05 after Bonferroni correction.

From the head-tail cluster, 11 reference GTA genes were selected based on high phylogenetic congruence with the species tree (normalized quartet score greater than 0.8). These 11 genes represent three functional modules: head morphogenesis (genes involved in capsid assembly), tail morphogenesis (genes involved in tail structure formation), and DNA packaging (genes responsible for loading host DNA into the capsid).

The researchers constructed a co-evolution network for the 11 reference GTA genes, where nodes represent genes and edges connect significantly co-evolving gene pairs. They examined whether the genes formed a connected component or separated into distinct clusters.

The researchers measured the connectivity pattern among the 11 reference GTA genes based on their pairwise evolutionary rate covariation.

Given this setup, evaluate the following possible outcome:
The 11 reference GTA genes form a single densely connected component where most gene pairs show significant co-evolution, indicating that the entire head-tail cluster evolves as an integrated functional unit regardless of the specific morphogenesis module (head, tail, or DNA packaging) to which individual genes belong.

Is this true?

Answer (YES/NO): NO